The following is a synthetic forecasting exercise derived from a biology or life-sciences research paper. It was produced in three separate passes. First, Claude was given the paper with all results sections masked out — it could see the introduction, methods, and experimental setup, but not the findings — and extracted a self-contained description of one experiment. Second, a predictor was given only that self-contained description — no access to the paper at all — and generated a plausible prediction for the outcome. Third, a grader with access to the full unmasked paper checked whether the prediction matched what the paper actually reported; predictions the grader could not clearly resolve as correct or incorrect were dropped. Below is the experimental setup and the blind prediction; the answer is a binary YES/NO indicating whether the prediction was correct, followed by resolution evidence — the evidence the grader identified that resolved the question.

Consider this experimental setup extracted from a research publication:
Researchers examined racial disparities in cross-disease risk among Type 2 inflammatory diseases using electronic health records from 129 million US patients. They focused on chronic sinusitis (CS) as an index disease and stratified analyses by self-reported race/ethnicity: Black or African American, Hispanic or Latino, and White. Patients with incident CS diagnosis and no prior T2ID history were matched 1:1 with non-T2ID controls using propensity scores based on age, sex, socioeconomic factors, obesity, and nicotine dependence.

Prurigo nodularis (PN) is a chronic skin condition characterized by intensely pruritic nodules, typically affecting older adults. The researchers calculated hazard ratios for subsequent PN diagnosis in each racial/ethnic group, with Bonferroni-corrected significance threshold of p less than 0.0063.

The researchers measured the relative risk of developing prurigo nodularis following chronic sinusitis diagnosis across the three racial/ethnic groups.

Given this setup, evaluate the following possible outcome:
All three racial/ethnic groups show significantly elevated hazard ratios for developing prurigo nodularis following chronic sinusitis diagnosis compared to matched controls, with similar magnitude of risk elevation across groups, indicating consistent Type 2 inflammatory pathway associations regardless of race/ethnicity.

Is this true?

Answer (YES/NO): NO